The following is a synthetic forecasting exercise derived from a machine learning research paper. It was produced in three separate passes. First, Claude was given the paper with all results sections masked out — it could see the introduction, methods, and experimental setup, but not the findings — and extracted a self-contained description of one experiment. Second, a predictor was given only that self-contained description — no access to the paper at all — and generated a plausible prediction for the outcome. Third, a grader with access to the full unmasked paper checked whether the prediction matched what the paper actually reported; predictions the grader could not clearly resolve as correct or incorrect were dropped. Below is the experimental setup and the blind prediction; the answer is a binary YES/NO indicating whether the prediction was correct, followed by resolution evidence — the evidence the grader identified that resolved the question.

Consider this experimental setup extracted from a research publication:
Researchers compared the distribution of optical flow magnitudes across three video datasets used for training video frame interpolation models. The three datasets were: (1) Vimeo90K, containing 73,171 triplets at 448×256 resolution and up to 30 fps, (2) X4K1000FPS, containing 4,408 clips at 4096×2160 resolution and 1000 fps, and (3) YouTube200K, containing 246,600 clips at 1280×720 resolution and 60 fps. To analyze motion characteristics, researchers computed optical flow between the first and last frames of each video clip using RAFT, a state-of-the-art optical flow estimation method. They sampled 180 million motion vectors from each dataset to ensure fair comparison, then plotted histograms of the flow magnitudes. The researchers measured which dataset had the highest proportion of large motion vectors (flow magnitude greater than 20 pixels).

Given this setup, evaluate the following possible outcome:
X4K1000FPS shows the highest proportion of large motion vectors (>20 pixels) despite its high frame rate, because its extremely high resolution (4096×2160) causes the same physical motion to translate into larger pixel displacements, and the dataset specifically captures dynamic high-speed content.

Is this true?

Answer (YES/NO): NO